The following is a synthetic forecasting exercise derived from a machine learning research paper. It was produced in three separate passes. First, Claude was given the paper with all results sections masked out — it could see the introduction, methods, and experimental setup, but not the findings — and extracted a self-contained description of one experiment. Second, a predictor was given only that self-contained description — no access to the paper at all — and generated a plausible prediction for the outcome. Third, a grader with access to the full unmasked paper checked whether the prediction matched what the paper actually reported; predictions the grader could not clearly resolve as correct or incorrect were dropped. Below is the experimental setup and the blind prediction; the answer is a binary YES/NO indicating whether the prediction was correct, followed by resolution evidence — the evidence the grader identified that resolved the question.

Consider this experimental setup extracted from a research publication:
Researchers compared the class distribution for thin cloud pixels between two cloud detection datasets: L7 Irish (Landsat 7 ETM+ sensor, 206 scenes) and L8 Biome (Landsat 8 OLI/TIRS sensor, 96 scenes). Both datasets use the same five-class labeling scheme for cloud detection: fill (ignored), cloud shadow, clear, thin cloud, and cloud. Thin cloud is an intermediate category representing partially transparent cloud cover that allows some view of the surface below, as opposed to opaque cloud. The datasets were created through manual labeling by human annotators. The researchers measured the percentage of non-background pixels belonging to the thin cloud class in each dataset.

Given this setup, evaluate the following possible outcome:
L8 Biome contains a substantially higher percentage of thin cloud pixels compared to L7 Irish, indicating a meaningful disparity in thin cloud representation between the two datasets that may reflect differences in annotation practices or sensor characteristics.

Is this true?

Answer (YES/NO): YES